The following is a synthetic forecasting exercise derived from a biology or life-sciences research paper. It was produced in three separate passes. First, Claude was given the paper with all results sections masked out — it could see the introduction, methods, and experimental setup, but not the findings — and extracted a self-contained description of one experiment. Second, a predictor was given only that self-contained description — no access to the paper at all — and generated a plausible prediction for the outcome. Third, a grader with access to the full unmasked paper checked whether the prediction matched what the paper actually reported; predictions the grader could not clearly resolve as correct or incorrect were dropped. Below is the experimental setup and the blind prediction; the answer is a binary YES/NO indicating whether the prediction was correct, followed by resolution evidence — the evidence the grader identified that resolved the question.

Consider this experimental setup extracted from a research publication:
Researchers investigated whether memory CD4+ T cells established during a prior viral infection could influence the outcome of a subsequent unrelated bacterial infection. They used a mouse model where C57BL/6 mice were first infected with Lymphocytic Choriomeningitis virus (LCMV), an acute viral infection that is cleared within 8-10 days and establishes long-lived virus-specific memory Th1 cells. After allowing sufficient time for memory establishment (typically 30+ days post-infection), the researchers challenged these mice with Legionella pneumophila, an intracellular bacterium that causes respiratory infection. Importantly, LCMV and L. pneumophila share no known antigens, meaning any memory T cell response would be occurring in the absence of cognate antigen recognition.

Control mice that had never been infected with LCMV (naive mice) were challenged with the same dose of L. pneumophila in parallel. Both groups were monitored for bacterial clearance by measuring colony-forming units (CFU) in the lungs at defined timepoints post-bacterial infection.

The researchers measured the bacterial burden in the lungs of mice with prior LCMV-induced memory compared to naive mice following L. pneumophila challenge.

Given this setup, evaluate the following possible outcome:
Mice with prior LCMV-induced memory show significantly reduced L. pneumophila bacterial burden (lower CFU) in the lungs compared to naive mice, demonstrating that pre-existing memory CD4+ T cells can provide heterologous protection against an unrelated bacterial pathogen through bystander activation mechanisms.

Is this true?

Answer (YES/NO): YES